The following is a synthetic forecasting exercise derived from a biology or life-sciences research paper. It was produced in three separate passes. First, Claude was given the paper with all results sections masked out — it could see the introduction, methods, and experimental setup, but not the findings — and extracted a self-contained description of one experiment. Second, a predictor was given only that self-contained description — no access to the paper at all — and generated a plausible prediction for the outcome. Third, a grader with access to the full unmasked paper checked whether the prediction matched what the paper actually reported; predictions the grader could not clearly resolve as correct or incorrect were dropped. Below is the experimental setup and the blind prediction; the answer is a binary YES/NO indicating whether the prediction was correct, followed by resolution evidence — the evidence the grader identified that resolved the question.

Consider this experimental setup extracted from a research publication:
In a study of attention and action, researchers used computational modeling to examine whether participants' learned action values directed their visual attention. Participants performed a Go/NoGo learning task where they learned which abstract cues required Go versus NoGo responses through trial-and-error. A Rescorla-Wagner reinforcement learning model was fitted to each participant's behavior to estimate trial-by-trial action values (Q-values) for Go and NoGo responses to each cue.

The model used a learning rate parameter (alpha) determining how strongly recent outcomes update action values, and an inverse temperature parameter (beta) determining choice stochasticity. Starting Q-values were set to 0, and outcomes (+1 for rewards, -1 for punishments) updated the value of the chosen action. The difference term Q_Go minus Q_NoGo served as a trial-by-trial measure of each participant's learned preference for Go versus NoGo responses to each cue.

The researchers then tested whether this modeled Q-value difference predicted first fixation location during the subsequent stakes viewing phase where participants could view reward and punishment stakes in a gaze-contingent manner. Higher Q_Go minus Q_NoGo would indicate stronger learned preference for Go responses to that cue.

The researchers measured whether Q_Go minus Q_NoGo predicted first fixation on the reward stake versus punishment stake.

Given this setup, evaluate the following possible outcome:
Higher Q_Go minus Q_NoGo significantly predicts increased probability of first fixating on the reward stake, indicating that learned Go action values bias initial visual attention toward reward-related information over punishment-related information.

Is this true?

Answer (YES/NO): YES